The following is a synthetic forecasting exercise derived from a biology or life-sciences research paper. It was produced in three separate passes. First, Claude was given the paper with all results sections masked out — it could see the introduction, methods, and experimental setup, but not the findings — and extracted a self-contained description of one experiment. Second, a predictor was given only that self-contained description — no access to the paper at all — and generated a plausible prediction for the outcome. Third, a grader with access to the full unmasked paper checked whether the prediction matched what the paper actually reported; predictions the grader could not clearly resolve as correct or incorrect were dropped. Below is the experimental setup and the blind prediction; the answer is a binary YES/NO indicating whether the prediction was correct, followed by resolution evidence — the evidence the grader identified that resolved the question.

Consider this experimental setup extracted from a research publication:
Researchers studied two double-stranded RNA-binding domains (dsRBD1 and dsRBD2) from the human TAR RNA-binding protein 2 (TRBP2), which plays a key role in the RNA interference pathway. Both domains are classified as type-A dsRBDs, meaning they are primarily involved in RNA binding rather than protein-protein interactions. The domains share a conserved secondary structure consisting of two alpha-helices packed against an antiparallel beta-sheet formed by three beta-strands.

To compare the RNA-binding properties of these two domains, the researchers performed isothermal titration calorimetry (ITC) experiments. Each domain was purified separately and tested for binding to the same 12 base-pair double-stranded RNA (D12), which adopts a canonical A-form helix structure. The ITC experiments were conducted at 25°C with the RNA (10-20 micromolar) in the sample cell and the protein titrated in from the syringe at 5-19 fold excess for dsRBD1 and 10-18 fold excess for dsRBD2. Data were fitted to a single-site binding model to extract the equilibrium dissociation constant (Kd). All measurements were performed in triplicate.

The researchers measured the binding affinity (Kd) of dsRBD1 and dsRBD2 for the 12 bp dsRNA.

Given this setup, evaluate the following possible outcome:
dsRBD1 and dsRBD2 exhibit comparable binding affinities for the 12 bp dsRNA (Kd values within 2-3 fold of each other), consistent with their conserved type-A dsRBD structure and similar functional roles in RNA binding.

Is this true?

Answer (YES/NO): NO